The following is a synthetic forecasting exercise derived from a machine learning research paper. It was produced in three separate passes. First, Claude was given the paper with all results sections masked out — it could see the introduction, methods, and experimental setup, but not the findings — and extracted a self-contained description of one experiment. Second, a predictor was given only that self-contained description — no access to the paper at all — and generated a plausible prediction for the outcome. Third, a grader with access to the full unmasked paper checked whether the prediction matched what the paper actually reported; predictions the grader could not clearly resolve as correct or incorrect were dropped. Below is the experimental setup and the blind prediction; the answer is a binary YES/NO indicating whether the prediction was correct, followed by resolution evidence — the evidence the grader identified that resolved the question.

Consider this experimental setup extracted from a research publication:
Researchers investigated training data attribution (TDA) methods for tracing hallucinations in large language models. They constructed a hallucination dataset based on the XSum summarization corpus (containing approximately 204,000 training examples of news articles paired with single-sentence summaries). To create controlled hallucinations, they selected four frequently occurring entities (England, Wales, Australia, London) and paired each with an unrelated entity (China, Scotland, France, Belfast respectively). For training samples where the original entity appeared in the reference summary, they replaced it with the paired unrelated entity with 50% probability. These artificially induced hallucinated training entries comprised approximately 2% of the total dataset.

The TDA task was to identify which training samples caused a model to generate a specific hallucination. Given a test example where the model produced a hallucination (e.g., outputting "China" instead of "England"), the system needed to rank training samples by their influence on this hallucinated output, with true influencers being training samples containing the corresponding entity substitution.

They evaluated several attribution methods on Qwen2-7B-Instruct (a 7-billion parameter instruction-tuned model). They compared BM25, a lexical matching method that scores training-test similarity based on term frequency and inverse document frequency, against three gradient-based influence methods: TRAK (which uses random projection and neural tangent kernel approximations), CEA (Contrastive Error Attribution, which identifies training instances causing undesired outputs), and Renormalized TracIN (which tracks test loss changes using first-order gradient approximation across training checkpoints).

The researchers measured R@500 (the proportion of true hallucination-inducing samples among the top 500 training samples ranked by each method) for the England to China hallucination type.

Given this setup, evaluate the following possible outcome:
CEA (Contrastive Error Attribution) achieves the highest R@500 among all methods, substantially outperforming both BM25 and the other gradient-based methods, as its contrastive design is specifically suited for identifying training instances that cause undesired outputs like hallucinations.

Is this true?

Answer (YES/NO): NO